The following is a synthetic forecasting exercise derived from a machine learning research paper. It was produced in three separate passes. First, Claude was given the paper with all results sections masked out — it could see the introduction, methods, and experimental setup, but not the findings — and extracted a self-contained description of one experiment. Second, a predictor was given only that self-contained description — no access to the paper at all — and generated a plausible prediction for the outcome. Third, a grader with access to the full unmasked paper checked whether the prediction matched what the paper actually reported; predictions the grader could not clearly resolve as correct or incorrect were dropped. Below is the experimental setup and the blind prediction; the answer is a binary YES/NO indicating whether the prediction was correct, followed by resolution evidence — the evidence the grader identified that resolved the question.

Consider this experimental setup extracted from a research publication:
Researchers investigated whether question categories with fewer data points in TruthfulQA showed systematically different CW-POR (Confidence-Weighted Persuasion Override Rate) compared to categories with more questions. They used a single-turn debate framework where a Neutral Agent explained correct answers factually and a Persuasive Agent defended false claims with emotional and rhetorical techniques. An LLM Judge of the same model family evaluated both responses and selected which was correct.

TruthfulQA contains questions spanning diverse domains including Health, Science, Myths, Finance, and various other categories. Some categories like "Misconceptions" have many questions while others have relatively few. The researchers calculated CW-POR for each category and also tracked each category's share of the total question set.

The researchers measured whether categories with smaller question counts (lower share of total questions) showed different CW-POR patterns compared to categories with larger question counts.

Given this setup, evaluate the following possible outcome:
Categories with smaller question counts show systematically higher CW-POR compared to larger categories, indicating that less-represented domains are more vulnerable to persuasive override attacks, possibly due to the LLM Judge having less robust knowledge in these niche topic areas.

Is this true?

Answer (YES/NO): NO